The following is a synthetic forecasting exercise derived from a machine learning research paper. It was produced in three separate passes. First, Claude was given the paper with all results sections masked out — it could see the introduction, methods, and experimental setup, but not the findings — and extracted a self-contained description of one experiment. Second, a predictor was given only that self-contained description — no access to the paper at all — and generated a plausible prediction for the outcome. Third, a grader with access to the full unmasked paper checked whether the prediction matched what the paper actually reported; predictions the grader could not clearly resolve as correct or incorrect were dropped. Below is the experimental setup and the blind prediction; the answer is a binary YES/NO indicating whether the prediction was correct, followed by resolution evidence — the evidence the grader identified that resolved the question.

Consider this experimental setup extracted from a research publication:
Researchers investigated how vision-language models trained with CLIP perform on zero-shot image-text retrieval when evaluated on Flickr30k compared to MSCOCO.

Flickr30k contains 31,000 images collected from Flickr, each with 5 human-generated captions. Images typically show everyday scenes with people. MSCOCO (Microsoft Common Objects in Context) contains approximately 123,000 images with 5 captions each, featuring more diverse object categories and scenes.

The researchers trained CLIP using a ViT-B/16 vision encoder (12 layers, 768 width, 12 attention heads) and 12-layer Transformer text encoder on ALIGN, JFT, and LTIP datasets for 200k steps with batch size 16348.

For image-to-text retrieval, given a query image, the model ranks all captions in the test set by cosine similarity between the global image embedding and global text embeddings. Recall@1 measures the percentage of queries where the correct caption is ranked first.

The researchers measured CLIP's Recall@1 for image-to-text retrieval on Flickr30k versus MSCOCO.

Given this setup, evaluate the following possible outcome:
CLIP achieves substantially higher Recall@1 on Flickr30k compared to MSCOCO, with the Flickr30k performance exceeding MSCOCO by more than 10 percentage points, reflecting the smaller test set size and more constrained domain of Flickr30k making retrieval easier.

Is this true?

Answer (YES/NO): YES